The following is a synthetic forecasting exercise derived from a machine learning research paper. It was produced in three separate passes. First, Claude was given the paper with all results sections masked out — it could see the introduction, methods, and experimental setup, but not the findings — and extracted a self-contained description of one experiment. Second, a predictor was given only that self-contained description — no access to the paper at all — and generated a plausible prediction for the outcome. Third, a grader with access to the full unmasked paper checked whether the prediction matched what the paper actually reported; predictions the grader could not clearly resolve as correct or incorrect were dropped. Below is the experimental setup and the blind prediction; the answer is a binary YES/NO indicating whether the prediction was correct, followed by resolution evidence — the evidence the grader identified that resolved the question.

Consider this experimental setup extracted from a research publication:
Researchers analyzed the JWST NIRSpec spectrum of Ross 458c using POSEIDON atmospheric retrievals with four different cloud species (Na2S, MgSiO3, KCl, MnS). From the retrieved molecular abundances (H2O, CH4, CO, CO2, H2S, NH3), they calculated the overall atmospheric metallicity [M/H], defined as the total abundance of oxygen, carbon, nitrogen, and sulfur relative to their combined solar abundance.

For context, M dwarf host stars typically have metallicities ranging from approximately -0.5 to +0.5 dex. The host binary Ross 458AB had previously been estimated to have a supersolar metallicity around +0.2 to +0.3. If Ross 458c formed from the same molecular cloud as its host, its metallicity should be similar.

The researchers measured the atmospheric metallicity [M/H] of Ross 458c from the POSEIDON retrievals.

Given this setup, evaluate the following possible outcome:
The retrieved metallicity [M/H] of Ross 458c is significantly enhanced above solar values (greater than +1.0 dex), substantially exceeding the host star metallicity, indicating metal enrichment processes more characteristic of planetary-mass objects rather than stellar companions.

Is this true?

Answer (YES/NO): NO